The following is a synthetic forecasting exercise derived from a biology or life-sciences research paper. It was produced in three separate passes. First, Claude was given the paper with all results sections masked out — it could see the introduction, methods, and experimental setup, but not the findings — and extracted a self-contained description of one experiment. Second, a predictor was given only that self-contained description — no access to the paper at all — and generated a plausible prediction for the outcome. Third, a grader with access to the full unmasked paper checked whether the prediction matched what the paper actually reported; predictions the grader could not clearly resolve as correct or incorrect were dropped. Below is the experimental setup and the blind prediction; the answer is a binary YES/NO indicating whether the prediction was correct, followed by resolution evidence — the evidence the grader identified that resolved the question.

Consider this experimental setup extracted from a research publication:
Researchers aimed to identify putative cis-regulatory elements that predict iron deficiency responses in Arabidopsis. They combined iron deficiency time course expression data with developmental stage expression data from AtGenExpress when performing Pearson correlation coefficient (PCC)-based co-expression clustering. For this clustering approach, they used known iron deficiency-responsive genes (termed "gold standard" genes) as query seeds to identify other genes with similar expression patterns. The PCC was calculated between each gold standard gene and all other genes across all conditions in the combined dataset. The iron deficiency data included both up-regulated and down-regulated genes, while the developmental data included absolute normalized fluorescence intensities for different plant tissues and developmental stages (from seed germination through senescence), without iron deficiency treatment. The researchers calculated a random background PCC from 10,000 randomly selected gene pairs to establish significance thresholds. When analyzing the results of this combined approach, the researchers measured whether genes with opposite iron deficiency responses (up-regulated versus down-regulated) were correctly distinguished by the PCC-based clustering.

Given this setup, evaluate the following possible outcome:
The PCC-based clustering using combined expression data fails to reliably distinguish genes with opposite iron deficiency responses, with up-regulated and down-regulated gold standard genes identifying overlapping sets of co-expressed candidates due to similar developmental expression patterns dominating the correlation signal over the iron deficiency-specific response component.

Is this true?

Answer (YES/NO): YES